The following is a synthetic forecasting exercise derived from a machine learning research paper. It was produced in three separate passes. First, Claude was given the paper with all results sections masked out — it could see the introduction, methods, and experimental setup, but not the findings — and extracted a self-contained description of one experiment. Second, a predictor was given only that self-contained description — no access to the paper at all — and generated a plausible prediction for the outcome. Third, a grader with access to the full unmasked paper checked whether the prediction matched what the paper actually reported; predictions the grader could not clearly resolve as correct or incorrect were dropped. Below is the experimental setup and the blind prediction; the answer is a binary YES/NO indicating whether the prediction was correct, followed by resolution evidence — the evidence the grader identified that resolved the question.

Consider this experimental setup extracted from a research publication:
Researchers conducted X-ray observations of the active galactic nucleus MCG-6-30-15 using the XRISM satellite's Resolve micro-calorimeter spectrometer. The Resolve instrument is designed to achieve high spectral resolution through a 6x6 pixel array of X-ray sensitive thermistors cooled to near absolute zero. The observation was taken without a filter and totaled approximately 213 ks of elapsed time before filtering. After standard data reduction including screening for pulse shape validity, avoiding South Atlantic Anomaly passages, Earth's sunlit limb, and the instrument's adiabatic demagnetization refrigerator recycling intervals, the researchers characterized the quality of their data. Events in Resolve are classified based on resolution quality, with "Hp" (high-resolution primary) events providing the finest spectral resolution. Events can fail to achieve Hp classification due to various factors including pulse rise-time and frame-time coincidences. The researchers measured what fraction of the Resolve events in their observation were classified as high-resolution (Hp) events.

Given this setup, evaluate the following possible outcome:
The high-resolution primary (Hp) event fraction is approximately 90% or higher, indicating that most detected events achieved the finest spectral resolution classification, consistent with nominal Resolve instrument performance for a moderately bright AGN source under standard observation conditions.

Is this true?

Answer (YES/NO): YES